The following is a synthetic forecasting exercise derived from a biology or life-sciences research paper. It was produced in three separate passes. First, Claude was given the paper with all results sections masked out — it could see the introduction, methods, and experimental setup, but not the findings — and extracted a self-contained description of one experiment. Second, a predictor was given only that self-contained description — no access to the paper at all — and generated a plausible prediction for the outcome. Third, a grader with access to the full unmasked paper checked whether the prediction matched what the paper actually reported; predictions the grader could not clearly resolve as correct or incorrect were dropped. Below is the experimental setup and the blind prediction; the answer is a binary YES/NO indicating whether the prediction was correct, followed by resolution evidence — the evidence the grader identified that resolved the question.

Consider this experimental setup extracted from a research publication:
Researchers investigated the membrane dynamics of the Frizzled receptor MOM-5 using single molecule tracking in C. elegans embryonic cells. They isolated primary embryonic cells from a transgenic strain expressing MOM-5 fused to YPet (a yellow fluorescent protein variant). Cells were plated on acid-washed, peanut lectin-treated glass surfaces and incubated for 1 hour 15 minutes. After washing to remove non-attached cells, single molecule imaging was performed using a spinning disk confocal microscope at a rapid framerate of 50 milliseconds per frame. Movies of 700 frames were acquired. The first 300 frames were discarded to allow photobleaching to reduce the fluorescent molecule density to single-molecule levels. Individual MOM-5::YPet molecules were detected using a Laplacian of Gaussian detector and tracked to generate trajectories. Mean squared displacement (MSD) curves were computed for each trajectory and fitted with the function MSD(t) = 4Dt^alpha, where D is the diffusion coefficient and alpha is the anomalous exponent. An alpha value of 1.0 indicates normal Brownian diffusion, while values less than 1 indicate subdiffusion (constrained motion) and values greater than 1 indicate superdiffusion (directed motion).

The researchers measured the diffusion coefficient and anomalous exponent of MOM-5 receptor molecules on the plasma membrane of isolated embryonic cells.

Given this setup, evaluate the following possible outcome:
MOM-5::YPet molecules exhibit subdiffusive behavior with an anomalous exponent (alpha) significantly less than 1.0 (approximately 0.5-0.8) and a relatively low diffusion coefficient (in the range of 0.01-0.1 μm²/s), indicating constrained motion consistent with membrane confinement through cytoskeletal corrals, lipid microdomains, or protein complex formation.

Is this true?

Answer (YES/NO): NO